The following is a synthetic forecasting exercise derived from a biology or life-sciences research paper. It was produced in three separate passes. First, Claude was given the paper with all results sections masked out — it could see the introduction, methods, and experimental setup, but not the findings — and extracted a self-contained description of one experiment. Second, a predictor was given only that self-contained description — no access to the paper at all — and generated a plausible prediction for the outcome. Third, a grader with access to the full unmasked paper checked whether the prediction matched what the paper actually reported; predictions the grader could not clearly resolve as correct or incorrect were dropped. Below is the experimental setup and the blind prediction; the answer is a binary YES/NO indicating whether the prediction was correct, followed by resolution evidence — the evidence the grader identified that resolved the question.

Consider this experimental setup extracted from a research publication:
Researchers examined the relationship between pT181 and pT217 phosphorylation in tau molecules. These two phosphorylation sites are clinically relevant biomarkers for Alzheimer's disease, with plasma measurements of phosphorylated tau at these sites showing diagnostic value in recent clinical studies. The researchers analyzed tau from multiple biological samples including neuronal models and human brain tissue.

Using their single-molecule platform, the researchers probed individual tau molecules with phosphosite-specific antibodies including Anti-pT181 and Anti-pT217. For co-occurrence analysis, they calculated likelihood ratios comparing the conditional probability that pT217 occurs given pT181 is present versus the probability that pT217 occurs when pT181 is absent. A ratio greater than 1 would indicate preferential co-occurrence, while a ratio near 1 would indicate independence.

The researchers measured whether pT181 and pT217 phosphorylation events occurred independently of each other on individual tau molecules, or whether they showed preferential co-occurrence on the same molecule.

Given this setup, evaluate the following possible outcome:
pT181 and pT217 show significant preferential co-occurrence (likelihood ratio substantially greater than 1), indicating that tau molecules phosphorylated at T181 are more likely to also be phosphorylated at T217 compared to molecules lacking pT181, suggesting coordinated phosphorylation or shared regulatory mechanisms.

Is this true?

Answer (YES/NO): YES